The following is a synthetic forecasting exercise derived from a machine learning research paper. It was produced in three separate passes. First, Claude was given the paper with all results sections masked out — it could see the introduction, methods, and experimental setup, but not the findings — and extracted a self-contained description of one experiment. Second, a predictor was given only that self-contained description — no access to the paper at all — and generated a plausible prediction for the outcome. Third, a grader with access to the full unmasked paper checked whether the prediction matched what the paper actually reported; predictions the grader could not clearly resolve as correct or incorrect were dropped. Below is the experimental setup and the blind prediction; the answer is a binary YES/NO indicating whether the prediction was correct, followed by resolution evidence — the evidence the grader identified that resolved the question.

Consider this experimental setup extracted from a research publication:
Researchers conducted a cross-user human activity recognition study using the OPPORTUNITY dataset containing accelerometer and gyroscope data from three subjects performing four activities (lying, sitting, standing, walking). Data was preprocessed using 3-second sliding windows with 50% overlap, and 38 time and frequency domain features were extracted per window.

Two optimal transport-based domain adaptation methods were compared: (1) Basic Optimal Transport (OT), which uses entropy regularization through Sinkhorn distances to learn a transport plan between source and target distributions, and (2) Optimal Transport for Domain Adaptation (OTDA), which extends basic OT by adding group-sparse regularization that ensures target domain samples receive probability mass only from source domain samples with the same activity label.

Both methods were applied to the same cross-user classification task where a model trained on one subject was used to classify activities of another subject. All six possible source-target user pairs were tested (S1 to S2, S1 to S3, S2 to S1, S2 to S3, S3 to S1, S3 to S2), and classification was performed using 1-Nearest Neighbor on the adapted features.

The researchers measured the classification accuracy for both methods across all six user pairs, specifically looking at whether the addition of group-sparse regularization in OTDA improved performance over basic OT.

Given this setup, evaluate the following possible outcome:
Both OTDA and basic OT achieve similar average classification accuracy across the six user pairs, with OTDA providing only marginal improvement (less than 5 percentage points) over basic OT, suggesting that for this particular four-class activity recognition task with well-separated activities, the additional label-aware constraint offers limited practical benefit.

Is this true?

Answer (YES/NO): YES